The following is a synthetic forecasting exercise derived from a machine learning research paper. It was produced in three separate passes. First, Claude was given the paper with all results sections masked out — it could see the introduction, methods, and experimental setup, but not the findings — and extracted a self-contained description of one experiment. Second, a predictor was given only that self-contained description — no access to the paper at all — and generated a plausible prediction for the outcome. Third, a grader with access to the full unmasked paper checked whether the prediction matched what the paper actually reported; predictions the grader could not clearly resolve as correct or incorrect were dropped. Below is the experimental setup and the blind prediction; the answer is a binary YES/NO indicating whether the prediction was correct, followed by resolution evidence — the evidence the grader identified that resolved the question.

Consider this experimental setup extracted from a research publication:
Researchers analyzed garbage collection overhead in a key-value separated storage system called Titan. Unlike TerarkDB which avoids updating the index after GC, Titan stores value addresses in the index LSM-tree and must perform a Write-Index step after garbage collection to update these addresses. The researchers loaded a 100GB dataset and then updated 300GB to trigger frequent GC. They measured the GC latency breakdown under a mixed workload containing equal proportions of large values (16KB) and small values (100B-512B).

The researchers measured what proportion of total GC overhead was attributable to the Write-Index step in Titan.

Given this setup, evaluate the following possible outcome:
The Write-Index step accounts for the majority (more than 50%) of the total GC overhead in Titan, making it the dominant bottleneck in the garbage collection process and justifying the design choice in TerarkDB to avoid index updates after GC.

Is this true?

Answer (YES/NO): NO